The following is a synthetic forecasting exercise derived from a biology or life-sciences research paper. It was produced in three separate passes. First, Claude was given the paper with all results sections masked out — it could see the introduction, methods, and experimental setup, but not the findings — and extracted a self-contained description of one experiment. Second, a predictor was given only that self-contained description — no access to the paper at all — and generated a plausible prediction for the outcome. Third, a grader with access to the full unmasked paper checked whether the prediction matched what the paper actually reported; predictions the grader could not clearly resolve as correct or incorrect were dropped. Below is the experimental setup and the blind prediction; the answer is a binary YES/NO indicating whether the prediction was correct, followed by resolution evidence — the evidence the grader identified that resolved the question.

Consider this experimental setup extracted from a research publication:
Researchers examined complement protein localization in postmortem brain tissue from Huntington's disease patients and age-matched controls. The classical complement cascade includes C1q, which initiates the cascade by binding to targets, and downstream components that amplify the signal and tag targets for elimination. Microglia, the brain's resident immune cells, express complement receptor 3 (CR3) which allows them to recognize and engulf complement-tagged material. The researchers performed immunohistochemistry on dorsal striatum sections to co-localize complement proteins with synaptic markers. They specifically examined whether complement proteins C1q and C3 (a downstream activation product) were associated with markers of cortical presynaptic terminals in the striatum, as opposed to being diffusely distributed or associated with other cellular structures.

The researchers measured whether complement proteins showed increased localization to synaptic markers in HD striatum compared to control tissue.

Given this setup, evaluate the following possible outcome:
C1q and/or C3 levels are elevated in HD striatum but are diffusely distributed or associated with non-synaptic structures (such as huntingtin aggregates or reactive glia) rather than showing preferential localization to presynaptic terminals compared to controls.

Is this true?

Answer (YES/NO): NO